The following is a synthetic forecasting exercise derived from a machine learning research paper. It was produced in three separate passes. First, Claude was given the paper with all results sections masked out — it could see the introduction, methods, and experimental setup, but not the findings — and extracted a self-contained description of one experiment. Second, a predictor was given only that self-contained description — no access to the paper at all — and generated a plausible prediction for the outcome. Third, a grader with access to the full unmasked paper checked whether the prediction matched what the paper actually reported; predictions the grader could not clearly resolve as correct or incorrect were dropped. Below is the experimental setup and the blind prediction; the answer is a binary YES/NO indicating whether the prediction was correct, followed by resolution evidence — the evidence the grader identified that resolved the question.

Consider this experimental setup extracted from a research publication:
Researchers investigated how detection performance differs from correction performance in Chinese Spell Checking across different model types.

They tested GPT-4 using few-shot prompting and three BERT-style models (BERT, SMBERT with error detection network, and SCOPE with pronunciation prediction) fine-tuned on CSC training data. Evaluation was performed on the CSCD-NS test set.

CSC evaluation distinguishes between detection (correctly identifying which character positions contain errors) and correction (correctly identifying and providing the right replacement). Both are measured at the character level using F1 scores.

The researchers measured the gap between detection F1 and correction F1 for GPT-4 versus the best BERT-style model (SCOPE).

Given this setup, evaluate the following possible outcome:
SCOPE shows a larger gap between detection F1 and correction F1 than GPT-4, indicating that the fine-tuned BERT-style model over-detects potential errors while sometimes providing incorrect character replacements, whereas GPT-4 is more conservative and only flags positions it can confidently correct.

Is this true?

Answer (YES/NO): NO